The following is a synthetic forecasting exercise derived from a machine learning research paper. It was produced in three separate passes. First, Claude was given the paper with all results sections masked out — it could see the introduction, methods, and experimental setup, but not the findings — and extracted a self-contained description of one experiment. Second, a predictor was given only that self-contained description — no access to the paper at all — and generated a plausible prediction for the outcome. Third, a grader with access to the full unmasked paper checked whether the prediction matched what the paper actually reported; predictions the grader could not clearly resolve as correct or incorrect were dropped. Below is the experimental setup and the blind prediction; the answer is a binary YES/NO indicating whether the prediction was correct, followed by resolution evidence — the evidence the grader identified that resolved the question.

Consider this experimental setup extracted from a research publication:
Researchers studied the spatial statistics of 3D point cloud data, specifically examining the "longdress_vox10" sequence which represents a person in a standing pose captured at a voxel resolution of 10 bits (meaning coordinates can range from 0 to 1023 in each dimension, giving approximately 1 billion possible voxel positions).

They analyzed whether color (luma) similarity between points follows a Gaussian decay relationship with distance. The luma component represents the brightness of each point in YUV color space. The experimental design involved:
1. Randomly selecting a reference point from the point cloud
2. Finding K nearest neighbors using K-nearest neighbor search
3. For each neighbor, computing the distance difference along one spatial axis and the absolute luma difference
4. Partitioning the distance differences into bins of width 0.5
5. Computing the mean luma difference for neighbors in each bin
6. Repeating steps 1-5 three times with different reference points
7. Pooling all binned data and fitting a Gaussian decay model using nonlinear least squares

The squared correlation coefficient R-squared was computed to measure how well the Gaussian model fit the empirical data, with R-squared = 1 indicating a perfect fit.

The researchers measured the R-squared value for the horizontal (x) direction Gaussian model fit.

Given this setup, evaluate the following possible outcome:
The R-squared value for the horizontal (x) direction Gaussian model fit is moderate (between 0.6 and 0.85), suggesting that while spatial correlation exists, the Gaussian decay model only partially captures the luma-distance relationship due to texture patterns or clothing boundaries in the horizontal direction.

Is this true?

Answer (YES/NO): NO